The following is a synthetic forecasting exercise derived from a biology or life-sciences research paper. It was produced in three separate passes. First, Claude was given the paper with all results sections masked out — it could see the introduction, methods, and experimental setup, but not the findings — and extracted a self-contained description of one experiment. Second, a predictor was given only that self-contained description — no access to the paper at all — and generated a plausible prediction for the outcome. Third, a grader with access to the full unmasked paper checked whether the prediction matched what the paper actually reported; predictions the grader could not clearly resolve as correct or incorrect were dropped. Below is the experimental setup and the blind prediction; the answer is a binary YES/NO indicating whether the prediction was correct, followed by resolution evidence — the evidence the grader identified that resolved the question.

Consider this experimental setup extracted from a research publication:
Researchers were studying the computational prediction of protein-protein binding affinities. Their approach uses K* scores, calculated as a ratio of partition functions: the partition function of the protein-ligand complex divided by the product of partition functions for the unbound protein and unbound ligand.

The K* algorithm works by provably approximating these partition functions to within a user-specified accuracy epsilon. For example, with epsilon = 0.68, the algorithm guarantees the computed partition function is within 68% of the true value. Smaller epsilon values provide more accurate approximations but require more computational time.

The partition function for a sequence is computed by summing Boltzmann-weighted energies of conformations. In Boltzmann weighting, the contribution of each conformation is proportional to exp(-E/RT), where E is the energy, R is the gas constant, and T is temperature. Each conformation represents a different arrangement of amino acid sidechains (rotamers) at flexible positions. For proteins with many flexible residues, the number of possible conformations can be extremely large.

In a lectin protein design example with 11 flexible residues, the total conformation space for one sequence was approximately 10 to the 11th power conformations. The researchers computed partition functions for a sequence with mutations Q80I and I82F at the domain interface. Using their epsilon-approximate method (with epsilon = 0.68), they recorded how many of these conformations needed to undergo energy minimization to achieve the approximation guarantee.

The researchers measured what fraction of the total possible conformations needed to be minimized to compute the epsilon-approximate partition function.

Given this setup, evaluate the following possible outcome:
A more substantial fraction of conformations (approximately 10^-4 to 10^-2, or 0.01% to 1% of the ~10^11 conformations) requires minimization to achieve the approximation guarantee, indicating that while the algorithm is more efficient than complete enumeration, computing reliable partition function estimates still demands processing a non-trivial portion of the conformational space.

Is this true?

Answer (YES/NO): NO